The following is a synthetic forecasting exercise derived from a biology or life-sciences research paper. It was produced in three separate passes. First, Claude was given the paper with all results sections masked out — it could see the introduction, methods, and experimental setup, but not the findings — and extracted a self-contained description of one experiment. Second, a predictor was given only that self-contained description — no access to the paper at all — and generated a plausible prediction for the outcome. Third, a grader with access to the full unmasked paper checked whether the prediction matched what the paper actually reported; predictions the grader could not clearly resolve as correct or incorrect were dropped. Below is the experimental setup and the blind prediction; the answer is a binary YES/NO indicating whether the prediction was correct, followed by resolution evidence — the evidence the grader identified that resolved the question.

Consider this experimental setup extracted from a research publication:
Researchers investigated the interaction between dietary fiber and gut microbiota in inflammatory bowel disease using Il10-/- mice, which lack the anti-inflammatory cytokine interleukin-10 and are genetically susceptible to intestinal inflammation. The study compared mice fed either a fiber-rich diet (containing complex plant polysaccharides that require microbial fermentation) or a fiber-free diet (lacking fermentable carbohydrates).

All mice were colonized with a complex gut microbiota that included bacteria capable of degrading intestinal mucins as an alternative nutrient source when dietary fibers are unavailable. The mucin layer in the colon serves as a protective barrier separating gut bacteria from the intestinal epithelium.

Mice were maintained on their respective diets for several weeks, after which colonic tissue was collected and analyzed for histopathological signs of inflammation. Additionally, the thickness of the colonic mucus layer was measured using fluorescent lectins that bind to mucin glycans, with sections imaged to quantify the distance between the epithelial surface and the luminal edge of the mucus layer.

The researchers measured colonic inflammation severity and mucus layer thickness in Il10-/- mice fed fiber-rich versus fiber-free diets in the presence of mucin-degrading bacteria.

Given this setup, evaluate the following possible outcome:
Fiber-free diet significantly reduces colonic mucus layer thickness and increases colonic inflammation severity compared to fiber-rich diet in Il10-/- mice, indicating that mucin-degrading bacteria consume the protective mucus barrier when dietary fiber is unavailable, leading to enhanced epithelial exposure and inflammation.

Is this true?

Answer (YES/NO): YES